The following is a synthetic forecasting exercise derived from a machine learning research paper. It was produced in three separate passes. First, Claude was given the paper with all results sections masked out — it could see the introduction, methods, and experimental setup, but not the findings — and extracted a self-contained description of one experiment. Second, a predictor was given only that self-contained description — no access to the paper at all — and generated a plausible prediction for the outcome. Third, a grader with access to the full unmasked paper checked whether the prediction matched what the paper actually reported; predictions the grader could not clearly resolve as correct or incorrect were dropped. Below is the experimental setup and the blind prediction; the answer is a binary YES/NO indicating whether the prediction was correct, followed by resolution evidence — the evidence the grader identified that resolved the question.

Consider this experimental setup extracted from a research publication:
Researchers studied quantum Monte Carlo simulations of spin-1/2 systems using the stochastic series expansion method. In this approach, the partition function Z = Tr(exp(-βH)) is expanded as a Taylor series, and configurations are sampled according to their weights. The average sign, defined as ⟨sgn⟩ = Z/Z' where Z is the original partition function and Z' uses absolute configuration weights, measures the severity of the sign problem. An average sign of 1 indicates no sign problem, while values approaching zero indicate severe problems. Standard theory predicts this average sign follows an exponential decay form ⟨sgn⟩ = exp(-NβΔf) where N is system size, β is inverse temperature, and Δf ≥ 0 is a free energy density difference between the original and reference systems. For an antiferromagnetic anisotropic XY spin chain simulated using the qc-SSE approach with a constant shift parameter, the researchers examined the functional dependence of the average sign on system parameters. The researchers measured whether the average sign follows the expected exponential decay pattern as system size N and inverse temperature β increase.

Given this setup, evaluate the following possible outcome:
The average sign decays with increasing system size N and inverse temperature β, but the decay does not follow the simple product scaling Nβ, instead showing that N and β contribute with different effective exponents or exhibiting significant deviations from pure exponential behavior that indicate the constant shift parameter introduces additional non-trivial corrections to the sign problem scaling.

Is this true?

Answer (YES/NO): NO